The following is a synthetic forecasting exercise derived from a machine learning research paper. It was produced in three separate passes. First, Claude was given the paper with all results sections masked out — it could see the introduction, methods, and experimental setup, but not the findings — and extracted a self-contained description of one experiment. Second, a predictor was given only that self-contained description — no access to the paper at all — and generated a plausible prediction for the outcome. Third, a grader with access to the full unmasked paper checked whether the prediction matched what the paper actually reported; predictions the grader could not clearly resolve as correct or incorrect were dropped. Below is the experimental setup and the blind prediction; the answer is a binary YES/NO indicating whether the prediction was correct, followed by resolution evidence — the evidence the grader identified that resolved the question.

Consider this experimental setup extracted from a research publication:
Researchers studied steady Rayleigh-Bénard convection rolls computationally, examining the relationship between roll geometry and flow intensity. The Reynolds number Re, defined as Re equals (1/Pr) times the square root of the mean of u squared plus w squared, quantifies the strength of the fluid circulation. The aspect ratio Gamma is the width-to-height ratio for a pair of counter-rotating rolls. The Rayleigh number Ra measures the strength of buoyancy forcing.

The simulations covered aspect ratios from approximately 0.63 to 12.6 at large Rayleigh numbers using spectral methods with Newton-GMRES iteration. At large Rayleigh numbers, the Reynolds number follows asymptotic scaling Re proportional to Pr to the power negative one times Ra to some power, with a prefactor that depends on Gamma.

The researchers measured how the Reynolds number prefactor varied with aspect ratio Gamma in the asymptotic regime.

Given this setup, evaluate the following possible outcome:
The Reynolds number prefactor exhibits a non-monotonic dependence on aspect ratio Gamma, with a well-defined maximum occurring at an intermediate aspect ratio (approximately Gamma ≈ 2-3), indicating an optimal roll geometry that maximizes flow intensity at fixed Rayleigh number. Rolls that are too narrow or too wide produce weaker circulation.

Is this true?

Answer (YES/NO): NO